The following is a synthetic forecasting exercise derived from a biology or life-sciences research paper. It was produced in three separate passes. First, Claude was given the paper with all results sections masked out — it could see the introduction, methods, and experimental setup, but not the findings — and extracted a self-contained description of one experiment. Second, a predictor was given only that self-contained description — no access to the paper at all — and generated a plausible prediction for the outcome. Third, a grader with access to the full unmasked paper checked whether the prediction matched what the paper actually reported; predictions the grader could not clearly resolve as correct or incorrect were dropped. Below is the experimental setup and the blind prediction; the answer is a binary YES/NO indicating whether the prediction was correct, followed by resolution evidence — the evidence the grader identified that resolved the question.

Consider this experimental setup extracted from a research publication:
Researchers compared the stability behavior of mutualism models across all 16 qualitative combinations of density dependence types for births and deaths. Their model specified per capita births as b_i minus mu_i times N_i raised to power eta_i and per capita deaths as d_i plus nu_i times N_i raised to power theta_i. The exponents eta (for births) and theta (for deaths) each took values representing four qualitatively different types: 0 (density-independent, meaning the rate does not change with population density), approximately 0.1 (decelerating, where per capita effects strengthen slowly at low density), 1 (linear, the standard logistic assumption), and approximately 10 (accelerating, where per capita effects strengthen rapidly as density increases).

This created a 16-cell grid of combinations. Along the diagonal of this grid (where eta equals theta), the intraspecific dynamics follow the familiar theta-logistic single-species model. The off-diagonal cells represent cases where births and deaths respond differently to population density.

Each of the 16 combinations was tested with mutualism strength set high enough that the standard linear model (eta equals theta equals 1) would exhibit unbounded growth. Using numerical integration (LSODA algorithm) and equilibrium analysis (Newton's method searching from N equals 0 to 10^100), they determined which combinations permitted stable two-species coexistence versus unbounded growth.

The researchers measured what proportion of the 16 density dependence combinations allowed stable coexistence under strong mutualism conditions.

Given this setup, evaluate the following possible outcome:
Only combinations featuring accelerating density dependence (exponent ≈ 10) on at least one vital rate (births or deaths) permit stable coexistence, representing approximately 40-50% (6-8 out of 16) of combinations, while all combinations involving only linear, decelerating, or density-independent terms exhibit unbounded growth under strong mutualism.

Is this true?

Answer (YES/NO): YES